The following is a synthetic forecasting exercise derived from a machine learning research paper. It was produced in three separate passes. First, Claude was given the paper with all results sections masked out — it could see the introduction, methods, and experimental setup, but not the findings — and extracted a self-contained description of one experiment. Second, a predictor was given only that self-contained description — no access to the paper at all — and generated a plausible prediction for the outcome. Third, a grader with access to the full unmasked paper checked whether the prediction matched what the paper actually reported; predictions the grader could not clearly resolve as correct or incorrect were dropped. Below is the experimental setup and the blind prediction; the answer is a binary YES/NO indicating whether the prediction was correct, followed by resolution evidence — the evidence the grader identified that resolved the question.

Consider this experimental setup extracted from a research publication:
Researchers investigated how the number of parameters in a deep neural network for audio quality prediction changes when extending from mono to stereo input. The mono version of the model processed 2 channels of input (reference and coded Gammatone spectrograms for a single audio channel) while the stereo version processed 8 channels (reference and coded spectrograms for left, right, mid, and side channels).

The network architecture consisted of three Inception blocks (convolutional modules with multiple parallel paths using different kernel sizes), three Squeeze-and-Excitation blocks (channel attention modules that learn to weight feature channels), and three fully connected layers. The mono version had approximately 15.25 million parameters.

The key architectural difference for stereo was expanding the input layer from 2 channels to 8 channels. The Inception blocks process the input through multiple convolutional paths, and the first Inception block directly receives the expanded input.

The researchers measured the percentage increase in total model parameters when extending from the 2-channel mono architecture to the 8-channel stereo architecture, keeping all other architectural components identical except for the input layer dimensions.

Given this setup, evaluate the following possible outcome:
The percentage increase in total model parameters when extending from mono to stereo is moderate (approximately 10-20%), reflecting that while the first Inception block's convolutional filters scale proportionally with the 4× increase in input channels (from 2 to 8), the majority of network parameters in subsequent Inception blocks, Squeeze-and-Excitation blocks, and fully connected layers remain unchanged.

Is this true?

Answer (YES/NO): NO